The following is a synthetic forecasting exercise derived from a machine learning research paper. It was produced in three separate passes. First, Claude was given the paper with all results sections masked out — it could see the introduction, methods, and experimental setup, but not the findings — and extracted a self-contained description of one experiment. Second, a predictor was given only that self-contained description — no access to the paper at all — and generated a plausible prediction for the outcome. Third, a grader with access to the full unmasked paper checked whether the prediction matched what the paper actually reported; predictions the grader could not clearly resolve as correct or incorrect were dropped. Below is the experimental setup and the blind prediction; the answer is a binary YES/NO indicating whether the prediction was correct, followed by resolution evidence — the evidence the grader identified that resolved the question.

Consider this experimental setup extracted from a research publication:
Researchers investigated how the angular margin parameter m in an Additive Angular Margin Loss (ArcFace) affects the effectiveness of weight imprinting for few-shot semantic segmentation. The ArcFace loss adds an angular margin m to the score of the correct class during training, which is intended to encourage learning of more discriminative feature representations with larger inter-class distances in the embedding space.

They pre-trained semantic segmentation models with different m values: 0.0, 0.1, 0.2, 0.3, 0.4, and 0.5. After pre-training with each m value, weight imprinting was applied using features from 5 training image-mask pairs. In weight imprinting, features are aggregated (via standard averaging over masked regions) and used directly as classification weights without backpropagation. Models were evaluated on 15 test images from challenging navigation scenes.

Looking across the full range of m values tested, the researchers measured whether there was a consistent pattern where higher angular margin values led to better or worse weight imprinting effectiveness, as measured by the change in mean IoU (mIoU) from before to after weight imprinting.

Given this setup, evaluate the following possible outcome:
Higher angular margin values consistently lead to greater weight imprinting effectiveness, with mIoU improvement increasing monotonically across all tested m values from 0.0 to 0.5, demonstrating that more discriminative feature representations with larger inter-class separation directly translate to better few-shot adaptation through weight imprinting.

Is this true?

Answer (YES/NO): NO